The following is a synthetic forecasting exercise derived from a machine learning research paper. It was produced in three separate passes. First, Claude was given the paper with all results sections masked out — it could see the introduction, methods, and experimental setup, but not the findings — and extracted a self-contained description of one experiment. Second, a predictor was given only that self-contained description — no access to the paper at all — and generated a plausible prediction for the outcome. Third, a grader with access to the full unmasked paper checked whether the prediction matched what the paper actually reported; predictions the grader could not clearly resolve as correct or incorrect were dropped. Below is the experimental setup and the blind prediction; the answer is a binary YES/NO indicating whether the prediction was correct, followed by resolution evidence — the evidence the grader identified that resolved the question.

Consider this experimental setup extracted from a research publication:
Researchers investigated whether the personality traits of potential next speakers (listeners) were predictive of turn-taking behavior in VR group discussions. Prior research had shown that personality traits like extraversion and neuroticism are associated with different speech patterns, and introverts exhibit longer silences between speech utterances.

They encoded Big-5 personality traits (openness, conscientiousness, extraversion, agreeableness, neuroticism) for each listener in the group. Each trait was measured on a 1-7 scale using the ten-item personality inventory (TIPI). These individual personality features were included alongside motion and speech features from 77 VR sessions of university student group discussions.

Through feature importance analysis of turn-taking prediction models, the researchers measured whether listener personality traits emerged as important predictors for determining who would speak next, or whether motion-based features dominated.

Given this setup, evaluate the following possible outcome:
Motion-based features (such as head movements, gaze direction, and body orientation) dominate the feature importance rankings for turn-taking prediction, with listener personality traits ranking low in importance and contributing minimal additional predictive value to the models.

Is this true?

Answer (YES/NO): NO